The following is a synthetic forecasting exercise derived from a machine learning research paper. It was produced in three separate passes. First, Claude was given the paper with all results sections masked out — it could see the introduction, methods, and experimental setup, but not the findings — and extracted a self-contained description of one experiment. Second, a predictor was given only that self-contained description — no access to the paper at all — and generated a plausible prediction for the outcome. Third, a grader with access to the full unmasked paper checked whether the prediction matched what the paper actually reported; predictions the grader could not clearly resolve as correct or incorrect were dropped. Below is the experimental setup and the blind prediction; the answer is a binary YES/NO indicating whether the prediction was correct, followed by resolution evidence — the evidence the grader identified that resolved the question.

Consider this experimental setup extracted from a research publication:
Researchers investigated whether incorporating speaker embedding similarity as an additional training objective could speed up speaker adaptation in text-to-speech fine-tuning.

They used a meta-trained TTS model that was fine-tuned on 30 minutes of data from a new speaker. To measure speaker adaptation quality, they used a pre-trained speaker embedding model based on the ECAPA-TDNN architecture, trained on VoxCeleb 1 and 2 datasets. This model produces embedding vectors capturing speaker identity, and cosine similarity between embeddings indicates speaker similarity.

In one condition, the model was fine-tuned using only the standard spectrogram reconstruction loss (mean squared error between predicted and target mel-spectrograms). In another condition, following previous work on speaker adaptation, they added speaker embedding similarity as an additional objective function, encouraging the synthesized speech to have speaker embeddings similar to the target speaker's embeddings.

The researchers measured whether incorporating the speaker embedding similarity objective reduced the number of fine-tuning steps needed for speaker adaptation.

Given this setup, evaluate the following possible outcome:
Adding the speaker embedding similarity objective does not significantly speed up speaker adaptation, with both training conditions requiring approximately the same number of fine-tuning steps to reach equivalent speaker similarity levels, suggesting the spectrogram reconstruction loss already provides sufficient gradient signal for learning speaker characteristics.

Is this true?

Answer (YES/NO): YES